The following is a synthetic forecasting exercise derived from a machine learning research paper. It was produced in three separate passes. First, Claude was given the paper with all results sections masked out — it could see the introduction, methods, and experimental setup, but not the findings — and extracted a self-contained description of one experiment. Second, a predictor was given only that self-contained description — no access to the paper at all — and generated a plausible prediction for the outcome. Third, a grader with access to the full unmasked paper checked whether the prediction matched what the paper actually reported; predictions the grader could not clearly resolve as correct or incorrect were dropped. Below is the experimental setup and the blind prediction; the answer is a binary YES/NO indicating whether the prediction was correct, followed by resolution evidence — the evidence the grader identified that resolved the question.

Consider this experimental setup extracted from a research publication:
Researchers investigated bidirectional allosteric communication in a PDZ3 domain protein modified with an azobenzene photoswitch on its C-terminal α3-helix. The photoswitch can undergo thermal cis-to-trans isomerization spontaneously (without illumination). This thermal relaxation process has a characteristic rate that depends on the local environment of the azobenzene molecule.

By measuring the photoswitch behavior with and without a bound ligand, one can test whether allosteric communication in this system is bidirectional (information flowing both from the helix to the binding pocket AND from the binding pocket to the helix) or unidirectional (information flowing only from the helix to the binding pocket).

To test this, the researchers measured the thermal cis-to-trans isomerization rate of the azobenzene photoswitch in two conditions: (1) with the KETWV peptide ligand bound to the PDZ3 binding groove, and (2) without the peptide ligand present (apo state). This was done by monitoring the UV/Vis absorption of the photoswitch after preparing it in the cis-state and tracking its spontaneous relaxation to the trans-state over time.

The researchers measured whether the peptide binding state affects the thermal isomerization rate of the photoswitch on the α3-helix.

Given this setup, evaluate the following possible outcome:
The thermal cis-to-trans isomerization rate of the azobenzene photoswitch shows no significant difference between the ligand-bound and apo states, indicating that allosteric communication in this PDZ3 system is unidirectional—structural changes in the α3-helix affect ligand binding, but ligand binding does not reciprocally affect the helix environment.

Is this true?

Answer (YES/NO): NO